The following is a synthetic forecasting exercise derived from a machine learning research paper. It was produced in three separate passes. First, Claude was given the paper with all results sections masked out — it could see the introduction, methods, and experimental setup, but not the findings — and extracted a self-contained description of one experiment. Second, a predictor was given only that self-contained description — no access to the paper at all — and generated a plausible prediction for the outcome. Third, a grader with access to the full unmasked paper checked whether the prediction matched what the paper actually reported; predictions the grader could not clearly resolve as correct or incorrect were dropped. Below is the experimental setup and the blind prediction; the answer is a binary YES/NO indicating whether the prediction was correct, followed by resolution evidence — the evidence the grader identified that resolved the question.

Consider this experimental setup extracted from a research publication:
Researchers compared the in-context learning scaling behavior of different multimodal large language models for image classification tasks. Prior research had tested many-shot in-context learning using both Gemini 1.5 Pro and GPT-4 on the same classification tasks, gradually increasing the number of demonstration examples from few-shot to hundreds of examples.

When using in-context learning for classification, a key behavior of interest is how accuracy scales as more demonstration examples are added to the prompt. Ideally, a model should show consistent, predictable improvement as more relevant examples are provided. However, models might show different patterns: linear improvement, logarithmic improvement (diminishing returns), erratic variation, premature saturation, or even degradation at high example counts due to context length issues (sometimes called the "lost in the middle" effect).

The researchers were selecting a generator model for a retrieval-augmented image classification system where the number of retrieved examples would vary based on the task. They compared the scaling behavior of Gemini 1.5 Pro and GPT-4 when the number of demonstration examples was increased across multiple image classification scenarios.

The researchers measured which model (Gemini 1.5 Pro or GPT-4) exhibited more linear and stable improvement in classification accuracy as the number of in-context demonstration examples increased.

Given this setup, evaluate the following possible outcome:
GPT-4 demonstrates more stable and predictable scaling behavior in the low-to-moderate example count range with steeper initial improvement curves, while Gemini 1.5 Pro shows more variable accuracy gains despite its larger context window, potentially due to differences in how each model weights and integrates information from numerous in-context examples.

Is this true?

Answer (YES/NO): NO